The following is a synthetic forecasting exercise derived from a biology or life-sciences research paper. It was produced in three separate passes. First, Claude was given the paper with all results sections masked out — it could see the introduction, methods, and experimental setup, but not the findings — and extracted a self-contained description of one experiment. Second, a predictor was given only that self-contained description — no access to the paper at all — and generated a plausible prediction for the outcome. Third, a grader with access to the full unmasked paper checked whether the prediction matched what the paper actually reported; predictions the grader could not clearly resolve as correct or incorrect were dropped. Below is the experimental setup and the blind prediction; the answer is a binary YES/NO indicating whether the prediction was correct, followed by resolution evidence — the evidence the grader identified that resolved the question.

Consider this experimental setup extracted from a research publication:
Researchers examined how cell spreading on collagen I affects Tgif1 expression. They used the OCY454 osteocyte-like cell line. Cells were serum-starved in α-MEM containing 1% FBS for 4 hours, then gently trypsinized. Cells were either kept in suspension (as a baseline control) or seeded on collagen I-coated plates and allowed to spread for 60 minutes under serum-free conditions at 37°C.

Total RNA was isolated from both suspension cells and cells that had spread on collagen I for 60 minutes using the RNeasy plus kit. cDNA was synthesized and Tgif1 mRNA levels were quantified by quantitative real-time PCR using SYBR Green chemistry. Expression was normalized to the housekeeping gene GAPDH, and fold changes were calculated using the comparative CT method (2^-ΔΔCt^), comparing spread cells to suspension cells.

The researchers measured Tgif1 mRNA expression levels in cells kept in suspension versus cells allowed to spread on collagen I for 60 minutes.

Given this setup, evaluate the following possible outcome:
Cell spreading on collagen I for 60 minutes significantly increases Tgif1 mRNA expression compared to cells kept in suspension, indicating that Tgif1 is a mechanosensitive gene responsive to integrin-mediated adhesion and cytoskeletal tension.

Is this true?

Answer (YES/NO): YES